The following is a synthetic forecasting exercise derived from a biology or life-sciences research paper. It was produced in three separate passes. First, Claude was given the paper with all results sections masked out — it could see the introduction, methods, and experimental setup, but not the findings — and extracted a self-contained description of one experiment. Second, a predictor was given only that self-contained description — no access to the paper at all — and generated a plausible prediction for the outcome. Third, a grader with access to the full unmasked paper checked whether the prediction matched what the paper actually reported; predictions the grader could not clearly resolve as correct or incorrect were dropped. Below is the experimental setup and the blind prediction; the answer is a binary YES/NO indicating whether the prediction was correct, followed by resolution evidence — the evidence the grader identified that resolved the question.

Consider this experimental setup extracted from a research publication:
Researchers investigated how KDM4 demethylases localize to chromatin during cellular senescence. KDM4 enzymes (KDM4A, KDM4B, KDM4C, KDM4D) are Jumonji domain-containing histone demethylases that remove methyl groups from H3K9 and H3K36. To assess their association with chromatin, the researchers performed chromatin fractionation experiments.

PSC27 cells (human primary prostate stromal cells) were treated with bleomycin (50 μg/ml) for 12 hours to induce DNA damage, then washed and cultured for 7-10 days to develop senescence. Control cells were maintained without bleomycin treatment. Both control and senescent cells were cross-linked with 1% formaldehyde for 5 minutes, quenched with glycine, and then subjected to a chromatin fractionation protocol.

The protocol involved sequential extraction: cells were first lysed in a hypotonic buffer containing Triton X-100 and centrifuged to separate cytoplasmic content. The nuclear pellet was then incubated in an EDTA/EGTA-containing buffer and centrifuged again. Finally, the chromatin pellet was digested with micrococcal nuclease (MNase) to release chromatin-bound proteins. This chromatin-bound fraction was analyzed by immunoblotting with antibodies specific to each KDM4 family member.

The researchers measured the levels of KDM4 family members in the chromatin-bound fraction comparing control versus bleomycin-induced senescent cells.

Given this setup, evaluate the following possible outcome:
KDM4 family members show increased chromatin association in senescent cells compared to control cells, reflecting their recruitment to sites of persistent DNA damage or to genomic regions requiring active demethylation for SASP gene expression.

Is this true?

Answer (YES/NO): YES